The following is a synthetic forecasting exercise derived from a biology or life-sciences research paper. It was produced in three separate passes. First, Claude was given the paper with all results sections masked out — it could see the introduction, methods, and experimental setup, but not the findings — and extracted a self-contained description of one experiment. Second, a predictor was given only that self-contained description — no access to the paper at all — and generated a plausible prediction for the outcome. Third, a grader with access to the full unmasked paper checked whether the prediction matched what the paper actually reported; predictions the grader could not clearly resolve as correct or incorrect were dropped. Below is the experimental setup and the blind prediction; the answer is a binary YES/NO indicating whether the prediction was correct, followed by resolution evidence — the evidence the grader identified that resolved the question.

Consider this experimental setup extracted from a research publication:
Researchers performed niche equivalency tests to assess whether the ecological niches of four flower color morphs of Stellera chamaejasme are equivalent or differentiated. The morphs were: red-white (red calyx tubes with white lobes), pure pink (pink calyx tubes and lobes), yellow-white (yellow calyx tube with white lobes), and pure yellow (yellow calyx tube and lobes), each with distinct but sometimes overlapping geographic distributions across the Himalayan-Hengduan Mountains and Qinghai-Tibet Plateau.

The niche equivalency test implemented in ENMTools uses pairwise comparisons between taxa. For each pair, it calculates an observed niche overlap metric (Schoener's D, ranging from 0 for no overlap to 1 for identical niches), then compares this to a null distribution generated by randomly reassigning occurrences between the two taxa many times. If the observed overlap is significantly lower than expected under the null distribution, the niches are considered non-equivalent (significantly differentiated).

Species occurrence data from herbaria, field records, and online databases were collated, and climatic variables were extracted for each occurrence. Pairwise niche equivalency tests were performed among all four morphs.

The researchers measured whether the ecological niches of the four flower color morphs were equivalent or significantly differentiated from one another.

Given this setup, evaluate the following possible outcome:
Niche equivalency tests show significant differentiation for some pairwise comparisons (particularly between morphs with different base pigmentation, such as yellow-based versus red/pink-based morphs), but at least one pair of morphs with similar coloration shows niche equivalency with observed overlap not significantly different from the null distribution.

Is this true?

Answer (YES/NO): NO